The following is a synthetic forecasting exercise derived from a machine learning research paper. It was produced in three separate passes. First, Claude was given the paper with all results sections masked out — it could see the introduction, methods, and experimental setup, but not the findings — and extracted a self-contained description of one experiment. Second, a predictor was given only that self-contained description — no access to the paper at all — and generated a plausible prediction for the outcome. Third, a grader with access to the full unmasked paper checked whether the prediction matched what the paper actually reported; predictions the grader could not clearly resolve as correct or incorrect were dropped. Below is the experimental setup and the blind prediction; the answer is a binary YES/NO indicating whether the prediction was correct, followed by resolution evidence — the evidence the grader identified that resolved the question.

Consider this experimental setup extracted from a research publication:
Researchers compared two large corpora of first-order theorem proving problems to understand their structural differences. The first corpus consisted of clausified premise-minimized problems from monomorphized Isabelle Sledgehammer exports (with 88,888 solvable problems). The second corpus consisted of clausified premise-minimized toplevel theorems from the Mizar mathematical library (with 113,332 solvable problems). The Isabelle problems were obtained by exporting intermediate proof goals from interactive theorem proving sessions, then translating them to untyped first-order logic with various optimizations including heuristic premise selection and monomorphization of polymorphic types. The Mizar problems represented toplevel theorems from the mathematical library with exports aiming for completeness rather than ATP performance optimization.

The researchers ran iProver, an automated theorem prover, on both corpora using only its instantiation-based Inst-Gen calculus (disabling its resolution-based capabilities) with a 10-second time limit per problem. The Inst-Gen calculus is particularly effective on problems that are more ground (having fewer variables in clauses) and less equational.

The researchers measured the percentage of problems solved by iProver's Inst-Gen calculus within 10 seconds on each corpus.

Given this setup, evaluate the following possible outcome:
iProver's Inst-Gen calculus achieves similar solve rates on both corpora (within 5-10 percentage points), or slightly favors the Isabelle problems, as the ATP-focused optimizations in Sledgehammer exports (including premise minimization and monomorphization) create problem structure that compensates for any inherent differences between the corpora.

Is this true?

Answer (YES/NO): NO